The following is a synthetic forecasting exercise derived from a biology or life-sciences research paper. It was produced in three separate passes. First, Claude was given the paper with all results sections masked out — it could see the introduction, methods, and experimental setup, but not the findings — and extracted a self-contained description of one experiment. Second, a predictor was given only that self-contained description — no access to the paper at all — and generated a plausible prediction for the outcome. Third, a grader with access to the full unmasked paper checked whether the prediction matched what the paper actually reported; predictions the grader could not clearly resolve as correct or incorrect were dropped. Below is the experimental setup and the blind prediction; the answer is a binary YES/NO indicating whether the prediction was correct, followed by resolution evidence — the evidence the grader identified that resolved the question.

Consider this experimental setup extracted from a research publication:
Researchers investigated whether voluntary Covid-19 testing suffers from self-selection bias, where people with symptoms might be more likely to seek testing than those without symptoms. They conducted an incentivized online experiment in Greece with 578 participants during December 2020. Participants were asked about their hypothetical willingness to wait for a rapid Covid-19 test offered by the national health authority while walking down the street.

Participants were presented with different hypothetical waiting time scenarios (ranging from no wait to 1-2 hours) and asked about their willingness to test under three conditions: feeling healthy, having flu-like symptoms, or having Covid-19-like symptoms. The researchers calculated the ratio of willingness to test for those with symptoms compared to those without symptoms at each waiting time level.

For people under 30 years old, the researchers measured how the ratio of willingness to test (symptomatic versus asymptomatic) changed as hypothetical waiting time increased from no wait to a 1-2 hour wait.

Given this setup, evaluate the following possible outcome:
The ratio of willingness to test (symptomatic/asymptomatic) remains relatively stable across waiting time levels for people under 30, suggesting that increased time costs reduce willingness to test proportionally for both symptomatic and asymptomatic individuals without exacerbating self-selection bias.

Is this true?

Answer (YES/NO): NO